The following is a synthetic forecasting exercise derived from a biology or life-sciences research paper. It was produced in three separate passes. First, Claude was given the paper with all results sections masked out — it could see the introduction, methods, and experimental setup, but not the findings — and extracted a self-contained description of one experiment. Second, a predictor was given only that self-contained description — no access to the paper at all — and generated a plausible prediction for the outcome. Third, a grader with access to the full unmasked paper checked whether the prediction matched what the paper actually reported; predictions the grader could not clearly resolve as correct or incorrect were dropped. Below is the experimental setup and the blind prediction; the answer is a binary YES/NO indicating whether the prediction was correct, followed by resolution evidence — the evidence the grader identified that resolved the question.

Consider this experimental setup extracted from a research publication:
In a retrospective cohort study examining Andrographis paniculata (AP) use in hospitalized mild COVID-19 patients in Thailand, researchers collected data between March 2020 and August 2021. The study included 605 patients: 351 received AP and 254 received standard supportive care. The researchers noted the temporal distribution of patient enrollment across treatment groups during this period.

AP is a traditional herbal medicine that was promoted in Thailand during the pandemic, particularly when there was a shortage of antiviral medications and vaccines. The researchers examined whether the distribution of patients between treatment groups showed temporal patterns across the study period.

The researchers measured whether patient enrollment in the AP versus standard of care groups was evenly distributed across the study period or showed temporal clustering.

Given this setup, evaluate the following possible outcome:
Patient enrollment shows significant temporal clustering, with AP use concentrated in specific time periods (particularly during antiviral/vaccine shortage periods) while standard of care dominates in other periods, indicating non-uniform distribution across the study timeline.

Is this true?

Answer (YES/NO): YES